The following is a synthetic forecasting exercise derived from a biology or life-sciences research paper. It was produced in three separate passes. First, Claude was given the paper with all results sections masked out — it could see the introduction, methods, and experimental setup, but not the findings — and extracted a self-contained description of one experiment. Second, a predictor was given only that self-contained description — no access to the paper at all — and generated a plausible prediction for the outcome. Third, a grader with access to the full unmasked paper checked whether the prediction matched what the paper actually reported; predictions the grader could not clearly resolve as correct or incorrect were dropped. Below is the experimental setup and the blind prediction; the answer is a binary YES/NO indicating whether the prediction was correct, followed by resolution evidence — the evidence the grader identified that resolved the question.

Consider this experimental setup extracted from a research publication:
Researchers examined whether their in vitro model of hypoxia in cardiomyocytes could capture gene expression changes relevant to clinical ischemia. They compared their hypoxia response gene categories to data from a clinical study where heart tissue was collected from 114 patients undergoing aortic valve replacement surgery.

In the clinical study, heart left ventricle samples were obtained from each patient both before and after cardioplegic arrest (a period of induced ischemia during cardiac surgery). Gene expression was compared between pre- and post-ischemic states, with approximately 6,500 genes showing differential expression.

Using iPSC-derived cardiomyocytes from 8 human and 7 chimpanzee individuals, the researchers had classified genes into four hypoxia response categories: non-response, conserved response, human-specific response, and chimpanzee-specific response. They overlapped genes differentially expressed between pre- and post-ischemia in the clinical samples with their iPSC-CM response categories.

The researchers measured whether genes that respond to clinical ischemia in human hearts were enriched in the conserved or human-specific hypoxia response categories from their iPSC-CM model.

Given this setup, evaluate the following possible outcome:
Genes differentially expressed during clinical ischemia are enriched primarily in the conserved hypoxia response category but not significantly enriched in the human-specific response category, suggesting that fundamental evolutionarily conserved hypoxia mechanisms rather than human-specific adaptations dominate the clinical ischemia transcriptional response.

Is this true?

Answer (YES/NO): NO